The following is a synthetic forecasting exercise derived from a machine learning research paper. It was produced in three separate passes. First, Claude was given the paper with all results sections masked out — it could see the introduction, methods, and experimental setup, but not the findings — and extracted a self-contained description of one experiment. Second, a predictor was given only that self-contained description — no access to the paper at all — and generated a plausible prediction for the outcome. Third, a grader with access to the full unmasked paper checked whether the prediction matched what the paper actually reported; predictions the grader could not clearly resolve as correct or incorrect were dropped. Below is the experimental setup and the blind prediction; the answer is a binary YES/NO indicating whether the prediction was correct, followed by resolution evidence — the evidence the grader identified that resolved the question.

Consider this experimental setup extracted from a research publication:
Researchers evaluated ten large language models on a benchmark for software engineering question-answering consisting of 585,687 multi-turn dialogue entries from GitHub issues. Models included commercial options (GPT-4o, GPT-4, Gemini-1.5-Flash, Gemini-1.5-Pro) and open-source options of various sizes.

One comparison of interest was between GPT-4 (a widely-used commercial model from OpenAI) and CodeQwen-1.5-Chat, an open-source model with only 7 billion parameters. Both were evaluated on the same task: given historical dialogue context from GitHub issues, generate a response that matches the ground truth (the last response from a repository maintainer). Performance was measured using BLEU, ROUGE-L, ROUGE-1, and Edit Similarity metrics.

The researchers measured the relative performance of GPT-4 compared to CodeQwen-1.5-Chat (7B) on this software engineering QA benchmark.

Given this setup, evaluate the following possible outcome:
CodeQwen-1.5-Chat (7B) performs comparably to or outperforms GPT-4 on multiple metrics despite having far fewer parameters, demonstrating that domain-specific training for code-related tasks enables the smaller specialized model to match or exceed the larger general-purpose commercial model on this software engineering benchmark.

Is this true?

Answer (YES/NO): YES